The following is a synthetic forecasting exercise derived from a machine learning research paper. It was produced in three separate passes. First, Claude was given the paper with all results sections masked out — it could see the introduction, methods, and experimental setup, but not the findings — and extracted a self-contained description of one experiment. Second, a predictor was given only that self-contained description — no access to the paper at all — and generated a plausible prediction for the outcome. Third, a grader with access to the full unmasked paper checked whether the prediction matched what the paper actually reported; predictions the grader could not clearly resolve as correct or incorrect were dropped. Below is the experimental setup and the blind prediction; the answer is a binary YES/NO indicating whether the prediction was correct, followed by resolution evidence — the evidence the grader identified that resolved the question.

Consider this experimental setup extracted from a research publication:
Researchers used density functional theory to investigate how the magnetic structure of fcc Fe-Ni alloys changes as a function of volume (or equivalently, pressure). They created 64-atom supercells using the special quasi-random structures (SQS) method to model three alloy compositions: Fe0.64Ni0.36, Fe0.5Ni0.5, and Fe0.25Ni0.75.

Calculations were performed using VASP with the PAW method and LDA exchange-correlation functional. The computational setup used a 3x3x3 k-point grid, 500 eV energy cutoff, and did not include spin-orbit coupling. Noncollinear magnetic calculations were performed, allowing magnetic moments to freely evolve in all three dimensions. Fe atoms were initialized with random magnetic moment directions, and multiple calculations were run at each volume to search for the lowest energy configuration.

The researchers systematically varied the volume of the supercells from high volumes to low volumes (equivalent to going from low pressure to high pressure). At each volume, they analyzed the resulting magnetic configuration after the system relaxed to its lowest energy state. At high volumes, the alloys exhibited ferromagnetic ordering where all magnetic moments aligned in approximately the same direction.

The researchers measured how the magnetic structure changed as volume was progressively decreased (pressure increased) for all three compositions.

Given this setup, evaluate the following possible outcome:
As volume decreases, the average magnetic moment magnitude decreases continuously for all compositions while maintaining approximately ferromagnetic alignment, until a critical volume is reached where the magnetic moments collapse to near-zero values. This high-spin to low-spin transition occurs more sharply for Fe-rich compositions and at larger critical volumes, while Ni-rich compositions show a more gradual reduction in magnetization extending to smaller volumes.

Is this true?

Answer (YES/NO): NO